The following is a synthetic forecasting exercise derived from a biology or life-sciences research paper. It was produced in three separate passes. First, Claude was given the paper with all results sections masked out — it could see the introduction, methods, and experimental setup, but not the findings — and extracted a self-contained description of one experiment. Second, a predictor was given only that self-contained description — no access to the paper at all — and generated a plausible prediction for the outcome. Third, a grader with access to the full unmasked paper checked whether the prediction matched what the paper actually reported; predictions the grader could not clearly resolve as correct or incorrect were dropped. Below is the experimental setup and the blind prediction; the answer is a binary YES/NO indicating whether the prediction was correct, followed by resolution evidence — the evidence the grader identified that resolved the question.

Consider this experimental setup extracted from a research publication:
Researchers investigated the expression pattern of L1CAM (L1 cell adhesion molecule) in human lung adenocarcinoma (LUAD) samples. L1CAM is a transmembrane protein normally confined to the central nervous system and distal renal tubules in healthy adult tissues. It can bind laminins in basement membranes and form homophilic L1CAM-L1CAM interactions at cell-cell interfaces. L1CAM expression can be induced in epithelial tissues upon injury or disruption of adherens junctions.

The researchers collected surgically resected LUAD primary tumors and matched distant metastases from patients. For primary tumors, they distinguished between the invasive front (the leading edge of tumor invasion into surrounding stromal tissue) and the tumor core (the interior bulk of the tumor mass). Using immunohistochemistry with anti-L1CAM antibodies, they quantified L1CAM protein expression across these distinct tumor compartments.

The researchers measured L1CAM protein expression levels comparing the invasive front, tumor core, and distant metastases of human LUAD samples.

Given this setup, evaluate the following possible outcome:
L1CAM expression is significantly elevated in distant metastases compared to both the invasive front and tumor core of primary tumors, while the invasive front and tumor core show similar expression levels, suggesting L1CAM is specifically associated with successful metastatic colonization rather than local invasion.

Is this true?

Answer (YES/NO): NO